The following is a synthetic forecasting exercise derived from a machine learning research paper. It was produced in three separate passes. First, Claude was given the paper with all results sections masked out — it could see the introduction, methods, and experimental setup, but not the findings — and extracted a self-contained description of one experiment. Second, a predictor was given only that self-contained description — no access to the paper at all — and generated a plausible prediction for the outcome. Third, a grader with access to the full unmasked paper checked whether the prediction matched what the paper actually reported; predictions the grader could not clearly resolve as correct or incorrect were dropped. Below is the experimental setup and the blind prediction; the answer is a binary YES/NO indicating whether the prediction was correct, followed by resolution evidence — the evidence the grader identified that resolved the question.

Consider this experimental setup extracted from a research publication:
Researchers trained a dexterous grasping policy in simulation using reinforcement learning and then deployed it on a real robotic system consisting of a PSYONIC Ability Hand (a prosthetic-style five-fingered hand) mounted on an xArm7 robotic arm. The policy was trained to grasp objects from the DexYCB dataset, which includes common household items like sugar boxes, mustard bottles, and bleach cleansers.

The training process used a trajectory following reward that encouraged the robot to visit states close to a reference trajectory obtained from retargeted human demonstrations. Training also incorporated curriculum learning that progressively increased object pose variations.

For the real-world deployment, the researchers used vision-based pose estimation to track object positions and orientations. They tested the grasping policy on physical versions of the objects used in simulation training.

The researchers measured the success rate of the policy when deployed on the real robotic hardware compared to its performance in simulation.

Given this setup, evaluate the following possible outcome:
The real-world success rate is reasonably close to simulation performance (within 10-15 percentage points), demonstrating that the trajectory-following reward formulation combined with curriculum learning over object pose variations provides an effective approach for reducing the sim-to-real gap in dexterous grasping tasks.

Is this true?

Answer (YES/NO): NO